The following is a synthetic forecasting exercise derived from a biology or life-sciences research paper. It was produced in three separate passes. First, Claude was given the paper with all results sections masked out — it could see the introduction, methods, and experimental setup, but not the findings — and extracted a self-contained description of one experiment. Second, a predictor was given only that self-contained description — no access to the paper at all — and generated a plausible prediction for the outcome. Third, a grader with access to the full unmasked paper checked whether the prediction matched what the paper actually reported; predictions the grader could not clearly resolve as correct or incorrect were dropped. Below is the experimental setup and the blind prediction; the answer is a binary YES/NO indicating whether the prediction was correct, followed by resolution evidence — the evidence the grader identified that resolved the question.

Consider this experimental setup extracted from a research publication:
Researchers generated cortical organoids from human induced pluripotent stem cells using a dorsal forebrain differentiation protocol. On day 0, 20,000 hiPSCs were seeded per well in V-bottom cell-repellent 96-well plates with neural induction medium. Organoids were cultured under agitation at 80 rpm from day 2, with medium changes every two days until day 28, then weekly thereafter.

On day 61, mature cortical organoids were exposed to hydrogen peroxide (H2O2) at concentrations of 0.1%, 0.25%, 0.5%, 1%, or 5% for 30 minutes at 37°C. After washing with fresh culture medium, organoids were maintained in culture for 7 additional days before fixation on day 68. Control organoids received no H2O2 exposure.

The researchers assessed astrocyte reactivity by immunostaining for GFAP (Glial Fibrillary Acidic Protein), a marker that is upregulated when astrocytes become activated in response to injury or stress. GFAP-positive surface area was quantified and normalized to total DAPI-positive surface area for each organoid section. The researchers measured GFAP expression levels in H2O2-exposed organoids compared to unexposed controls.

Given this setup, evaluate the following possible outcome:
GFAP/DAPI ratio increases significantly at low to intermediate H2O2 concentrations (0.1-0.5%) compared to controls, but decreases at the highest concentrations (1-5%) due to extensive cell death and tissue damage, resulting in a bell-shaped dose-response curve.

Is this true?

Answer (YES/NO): NO